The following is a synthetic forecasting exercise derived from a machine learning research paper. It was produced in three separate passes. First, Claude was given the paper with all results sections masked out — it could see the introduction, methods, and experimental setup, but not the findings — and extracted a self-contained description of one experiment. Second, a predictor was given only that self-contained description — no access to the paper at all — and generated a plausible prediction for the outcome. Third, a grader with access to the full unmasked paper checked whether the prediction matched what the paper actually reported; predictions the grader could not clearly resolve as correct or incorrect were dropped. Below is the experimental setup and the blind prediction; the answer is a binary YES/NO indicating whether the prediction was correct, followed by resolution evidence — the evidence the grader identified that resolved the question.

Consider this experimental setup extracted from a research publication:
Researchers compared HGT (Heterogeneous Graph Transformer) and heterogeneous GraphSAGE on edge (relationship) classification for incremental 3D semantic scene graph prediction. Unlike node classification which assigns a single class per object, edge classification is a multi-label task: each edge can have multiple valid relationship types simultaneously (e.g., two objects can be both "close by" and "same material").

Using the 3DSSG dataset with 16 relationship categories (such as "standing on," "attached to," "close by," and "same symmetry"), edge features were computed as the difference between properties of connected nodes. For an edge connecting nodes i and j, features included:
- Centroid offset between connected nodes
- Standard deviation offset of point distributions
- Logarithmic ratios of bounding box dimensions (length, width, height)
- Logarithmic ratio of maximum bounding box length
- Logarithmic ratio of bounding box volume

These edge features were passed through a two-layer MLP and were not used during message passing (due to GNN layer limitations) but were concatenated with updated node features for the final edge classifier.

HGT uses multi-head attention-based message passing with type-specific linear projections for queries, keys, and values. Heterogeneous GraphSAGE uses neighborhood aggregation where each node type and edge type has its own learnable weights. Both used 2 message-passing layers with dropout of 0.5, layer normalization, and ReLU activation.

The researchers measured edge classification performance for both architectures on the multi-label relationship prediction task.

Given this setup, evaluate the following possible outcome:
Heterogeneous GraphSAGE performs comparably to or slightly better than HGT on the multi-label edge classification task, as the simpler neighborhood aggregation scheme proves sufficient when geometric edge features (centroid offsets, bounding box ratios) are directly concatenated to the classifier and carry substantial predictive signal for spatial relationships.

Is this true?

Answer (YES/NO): YES